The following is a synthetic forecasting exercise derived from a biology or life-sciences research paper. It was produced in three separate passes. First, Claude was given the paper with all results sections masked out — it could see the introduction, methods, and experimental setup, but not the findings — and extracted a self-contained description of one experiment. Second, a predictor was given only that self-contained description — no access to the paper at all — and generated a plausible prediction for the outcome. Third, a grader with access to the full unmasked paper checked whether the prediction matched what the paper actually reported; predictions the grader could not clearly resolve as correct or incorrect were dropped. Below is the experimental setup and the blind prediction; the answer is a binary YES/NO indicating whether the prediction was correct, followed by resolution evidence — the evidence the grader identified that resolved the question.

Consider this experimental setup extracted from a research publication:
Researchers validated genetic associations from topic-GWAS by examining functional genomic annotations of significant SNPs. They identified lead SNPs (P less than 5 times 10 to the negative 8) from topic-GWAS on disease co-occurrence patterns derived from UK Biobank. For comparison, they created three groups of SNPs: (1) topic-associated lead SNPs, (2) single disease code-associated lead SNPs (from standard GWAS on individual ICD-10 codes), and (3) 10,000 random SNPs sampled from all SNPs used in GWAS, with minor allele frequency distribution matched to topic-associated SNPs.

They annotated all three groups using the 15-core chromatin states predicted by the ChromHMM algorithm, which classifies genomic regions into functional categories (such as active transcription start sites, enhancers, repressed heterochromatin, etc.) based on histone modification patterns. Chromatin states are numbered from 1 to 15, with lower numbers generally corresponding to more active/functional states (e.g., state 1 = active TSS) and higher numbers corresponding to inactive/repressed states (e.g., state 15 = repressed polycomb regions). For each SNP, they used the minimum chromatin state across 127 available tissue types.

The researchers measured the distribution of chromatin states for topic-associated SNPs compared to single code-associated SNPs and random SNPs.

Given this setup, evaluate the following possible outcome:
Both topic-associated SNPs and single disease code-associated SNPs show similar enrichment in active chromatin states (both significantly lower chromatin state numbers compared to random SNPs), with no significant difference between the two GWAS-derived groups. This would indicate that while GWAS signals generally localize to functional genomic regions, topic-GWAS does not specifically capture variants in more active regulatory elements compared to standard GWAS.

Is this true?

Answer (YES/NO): YES